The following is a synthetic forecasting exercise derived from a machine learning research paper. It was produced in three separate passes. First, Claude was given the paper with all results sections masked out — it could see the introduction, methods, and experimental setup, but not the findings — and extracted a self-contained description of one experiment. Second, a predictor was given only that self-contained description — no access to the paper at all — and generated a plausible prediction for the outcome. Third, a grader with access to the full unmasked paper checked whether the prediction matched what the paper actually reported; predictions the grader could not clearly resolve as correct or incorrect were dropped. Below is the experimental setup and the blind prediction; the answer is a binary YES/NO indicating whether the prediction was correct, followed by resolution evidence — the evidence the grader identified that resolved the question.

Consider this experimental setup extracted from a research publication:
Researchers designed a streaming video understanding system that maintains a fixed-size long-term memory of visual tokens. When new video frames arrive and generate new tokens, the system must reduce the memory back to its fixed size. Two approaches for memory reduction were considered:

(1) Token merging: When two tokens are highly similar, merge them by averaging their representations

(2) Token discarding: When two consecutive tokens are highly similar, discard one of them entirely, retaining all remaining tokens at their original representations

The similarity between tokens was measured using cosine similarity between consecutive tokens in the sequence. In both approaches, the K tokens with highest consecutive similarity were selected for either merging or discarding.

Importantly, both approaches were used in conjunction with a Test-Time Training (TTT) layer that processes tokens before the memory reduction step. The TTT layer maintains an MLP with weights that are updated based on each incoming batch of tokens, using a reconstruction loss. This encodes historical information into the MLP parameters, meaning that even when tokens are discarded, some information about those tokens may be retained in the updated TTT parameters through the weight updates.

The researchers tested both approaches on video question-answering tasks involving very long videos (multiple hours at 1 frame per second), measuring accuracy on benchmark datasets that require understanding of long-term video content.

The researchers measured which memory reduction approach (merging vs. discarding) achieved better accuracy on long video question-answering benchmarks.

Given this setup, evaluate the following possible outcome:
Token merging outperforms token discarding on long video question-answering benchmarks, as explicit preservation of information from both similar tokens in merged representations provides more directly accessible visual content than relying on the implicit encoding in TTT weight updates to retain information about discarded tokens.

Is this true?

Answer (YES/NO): NO